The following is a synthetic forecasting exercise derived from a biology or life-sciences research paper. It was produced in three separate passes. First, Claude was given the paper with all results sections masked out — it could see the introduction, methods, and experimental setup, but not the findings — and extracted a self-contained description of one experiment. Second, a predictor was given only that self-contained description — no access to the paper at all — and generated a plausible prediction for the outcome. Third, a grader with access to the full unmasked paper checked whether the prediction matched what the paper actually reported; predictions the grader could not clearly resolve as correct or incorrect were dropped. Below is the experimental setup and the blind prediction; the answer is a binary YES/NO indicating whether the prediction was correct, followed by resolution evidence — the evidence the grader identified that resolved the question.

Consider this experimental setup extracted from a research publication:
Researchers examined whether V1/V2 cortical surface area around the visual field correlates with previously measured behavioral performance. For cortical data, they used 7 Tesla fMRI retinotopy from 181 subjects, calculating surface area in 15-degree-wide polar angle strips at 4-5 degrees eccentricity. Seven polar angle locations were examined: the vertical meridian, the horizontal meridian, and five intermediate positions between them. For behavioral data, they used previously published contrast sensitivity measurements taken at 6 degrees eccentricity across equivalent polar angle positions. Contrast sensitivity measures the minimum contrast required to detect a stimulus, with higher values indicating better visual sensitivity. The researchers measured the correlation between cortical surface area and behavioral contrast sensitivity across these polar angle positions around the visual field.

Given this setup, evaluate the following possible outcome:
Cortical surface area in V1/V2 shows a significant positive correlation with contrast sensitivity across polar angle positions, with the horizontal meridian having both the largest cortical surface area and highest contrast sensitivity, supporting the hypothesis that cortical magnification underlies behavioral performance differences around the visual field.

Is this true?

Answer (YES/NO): YES